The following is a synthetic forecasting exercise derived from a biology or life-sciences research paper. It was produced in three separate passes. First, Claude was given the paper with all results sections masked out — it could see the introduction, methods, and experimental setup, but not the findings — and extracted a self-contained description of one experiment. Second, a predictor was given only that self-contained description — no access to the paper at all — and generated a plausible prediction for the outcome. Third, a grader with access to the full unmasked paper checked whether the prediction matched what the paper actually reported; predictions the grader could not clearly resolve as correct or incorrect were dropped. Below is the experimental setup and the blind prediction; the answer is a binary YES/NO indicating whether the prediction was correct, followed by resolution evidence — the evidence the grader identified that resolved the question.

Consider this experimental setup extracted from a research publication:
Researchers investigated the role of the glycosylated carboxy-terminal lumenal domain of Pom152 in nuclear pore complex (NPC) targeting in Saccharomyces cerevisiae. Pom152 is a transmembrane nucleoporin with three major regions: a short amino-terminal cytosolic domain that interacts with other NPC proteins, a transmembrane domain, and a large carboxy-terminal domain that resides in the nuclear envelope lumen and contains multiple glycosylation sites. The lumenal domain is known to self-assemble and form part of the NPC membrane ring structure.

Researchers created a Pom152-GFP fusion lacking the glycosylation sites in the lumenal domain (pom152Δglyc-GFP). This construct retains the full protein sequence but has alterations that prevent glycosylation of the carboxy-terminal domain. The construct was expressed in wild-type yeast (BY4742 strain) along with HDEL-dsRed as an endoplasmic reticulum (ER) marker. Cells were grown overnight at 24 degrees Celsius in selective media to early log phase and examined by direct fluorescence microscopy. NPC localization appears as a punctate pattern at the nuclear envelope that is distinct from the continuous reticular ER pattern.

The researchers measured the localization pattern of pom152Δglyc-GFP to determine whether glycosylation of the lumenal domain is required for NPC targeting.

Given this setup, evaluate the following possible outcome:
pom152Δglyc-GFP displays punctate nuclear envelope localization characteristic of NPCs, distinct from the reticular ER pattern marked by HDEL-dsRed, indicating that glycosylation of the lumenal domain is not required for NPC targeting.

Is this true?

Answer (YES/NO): YES